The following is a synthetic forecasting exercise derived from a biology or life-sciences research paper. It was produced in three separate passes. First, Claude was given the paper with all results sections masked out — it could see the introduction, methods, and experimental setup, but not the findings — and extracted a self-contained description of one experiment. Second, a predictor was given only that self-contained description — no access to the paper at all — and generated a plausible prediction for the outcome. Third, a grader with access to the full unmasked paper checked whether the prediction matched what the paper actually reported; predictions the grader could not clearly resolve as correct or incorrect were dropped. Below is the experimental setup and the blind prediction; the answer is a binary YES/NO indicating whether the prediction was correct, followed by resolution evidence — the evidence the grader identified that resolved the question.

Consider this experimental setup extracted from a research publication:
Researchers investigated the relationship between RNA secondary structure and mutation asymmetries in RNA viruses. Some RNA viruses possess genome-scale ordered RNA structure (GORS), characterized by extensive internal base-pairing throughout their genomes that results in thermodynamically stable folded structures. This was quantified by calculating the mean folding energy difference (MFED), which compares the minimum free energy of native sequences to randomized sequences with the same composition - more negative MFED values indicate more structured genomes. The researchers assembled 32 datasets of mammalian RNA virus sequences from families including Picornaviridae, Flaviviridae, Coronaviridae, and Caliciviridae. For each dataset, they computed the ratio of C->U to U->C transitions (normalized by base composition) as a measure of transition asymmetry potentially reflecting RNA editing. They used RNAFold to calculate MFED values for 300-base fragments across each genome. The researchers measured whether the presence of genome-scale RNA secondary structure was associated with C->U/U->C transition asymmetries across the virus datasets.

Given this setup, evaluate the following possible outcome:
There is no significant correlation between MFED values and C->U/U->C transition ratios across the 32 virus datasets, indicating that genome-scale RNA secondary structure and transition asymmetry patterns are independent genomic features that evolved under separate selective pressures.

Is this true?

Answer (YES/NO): NO